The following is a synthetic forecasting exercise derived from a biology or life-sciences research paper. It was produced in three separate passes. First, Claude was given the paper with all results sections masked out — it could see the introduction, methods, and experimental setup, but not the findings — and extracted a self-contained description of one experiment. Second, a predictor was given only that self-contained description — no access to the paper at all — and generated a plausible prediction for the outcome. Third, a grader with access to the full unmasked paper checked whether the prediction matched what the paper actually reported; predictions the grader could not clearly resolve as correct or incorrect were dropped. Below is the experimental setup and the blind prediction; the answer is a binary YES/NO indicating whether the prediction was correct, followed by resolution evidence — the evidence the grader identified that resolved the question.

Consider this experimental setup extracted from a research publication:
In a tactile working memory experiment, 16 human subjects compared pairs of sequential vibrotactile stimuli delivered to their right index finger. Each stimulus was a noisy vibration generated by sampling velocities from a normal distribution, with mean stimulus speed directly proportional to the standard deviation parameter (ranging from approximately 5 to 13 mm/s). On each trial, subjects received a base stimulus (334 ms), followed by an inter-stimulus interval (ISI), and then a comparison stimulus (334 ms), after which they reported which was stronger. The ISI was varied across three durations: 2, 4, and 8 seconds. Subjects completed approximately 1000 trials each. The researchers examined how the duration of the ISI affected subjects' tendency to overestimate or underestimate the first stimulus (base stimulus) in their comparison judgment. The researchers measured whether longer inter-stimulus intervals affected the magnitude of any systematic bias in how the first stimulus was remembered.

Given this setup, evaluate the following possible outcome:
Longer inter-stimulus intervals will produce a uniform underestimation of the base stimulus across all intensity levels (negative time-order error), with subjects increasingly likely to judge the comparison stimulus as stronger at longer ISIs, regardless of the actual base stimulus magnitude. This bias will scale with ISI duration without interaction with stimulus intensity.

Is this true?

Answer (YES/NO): NO